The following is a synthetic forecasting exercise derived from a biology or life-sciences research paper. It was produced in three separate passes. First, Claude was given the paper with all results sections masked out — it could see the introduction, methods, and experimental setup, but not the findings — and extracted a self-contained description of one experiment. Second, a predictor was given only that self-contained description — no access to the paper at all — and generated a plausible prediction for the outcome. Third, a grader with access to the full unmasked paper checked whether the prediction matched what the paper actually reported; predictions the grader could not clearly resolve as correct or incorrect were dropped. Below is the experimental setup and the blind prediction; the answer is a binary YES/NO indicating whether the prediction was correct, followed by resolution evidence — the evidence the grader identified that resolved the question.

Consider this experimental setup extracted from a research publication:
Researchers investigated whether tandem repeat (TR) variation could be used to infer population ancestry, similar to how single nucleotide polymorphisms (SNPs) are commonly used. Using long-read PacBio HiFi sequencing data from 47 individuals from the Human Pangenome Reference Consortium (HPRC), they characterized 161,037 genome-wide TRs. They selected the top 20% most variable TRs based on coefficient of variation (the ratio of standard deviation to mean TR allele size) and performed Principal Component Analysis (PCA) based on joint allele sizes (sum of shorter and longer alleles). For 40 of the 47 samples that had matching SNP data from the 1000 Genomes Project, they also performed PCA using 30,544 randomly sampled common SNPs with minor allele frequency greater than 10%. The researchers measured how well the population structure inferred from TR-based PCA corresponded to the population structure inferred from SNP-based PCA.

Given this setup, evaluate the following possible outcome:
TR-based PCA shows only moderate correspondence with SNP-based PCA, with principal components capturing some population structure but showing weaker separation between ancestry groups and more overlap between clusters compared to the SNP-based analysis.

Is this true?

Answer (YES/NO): NO